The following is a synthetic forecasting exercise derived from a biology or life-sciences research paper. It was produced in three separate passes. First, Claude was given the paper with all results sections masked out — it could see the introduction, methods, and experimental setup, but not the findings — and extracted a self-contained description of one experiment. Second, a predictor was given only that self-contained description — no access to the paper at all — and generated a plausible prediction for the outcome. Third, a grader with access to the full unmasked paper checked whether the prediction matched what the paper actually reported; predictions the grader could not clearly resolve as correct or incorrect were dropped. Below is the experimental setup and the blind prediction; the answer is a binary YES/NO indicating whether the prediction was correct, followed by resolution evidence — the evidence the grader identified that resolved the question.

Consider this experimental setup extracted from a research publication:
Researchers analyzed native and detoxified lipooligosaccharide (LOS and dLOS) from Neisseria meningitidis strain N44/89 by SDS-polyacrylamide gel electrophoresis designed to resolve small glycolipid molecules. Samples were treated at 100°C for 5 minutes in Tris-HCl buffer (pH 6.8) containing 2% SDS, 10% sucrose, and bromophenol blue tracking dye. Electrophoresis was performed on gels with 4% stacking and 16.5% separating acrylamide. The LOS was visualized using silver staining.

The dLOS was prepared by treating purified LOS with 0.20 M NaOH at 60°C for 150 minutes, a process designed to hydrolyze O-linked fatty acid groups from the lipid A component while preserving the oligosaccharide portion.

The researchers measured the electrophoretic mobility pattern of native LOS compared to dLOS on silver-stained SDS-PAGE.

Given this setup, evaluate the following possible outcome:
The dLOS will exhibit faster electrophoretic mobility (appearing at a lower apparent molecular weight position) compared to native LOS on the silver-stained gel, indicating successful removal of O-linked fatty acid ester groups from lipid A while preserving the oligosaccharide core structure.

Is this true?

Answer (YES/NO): YES